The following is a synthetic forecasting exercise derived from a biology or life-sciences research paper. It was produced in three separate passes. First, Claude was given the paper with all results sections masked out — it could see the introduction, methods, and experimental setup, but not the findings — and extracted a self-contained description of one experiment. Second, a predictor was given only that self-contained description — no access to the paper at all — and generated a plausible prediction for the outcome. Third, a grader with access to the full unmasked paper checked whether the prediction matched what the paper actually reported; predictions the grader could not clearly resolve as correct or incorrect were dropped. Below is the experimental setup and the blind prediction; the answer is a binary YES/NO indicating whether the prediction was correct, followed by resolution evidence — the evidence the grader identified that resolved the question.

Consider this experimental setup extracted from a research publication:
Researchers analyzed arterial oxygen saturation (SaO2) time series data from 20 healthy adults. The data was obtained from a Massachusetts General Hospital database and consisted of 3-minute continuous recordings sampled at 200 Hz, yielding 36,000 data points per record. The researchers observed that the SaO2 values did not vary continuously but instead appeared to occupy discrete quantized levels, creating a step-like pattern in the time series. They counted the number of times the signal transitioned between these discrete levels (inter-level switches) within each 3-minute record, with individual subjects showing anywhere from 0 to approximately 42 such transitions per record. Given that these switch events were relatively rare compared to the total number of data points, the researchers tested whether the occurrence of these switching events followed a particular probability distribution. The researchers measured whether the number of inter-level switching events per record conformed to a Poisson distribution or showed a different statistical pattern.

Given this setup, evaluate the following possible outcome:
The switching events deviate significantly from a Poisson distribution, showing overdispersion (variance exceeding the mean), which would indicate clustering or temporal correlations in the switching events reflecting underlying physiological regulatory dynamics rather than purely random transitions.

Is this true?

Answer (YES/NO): NO